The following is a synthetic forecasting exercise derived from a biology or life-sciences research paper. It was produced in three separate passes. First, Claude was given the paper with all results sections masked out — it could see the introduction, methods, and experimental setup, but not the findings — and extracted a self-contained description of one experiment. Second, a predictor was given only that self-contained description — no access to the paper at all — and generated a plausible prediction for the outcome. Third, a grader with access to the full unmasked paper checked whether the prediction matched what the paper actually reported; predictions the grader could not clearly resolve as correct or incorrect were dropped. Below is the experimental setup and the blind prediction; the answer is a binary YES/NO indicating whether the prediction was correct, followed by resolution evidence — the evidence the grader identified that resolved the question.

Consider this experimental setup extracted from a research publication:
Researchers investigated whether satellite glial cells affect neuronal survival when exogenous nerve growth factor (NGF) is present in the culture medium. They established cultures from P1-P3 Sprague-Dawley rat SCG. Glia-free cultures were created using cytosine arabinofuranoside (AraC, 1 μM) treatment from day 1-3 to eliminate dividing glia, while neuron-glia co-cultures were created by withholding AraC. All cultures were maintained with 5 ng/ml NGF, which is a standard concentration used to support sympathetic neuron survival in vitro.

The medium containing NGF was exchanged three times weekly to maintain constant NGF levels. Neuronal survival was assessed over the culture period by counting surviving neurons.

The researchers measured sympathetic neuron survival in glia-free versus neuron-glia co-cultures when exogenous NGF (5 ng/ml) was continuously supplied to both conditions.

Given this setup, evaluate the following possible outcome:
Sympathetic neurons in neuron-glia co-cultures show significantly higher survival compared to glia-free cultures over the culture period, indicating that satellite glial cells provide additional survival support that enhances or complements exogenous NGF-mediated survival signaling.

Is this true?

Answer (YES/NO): NO